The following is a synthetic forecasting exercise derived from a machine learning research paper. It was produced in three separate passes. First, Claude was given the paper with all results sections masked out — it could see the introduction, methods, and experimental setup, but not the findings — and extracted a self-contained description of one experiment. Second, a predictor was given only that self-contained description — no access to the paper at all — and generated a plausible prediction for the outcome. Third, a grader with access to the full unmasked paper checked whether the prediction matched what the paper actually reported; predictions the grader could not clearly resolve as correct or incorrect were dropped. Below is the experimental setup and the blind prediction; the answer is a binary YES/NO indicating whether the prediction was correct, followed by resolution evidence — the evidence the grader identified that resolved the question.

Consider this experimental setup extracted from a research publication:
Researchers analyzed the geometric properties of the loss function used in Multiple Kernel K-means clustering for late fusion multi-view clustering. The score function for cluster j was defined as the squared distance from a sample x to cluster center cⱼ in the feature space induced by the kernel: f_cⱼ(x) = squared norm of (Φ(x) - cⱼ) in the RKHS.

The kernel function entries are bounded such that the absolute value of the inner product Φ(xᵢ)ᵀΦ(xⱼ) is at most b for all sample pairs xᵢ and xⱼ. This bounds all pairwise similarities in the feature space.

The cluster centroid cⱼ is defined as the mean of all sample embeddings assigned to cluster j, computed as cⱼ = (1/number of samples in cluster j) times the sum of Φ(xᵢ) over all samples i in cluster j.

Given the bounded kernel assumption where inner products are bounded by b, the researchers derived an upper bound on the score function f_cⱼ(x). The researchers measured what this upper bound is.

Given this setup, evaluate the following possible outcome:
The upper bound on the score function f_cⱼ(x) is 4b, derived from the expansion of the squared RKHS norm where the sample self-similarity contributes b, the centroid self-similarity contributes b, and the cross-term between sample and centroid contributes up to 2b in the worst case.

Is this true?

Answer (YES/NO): YES